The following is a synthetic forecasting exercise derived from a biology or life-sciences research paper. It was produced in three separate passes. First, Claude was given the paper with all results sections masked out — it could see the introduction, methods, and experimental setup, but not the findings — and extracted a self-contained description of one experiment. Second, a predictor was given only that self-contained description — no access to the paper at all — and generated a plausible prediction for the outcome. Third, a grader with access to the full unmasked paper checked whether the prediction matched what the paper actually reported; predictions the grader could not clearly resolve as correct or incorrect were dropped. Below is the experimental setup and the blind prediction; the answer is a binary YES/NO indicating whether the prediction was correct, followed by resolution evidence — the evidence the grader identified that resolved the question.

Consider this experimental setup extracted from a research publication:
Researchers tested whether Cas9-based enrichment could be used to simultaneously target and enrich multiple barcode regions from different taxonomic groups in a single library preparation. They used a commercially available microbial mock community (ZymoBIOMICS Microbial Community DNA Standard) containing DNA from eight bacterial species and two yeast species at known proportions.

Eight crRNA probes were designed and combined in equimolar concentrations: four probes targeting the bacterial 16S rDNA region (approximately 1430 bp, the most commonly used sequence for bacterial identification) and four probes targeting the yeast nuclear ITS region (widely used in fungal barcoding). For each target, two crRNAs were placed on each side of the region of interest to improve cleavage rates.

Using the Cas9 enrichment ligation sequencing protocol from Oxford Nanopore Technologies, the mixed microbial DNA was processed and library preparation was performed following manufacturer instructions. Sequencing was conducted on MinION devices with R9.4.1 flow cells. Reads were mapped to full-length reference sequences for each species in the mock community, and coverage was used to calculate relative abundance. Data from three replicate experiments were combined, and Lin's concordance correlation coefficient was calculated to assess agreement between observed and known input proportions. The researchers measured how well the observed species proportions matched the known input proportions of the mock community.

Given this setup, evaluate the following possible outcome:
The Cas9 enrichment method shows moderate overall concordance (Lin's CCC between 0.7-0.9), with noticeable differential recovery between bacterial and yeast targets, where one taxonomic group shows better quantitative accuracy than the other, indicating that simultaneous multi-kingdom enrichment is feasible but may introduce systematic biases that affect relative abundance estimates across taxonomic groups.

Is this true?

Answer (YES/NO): YES